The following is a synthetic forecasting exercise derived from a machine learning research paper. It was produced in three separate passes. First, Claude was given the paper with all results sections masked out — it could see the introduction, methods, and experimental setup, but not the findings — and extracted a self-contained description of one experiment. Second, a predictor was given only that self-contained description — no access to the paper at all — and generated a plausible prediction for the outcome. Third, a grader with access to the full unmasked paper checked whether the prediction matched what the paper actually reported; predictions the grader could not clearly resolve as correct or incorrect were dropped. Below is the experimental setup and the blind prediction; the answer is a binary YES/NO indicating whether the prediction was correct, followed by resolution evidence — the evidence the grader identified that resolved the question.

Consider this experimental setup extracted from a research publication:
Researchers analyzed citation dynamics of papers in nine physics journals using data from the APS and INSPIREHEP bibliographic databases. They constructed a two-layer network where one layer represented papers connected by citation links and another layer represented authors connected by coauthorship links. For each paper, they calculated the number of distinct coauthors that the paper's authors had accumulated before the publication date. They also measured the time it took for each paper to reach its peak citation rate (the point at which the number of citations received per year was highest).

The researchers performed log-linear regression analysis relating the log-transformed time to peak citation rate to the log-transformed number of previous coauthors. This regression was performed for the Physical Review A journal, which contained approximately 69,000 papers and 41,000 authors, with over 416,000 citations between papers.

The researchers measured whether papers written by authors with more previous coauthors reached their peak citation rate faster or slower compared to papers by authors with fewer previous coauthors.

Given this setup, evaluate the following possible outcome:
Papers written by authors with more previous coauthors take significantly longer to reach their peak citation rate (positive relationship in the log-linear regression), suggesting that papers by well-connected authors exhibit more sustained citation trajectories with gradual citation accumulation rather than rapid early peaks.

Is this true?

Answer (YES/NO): NO